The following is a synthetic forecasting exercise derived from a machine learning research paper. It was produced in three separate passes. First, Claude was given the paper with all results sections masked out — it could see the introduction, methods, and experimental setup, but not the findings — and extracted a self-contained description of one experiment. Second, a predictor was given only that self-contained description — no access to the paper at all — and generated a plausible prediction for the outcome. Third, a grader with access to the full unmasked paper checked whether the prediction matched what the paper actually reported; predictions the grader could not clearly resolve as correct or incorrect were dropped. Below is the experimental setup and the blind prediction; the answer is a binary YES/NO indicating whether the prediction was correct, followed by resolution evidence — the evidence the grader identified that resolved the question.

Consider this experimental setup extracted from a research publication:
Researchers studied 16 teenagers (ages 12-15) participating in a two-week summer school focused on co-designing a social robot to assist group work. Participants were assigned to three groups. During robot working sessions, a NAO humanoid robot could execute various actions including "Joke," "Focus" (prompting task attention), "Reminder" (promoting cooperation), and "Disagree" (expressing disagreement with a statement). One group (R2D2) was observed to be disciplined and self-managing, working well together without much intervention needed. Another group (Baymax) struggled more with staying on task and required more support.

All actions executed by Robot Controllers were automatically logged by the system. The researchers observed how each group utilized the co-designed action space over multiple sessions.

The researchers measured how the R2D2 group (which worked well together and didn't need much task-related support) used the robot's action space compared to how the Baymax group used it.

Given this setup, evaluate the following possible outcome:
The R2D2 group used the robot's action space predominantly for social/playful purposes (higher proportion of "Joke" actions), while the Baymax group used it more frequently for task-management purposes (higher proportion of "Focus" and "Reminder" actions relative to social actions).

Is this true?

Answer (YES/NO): NO